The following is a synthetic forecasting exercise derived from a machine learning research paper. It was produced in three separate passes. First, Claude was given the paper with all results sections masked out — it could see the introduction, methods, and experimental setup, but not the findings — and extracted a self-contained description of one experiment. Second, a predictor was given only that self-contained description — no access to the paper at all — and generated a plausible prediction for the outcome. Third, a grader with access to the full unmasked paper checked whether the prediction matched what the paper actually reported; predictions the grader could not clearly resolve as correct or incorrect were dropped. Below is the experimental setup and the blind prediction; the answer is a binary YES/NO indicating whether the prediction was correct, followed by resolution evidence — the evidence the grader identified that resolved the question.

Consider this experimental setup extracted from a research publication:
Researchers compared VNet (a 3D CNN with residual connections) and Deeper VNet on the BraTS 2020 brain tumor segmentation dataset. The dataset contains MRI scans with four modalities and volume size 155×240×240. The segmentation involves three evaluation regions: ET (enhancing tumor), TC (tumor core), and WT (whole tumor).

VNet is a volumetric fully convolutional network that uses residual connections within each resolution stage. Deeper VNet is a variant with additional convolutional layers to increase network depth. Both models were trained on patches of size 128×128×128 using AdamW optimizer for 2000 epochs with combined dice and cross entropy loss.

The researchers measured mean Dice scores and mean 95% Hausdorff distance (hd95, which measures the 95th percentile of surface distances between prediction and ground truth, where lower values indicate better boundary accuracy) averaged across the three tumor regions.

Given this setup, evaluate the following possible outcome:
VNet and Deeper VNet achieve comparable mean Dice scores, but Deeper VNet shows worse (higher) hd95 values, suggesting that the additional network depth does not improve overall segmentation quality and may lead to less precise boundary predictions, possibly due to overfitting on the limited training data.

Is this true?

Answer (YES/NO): NO